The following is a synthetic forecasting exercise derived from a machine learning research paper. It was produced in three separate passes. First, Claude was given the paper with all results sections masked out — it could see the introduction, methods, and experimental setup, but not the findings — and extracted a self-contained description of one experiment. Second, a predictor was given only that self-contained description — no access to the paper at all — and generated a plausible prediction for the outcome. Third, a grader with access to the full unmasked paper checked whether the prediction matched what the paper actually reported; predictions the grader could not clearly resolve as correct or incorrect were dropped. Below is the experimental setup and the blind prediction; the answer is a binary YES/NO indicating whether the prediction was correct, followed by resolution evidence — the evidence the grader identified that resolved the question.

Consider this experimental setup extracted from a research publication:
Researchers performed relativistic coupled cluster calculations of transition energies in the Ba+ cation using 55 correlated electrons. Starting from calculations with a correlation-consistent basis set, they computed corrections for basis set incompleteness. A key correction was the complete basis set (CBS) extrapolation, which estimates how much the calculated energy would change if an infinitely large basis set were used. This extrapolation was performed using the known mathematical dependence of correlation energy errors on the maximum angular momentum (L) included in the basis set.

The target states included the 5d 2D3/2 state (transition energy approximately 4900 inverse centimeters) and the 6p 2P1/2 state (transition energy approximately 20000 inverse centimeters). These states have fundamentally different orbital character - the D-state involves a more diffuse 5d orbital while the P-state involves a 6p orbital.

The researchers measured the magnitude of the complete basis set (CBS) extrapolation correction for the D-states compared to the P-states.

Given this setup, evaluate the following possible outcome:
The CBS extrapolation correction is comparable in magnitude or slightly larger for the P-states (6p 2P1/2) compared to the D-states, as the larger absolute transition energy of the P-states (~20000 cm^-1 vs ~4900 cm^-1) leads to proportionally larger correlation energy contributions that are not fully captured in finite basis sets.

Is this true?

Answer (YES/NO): NO